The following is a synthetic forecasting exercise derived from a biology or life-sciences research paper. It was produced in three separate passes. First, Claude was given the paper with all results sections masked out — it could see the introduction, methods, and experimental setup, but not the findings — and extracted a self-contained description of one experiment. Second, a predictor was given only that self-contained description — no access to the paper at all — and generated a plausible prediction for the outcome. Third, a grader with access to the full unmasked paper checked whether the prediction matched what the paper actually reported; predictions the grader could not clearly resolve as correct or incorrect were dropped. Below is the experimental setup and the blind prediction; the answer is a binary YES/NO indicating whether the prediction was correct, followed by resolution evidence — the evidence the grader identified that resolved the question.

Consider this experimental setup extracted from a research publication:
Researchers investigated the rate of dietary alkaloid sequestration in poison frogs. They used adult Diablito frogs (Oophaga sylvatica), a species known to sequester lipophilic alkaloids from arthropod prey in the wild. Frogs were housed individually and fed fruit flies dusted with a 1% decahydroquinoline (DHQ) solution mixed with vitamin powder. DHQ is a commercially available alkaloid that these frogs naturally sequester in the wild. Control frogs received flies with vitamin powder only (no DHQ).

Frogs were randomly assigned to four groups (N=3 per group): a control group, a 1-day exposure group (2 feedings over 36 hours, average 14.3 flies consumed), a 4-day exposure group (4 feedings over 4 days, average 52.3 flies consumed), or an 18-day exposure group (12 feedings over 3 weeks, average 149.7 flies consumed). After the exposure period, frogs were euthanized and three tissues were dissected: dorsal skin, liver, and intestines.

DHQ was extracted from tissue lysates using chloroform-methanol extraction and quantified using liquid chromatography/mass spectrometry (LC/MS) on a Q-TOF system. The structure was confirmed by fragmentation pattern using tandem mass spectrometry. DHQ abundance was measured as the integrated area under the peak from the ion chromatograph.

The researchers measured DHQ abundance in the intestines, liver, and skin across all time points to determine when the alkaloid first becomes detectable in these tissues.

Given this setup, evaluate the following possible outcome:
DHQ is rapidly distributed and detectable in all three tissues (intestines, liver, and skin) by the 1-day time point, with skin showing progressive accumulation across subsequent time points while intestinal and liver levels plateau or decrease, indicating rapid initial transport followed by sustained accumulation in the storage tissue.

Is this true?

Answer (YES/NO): NO